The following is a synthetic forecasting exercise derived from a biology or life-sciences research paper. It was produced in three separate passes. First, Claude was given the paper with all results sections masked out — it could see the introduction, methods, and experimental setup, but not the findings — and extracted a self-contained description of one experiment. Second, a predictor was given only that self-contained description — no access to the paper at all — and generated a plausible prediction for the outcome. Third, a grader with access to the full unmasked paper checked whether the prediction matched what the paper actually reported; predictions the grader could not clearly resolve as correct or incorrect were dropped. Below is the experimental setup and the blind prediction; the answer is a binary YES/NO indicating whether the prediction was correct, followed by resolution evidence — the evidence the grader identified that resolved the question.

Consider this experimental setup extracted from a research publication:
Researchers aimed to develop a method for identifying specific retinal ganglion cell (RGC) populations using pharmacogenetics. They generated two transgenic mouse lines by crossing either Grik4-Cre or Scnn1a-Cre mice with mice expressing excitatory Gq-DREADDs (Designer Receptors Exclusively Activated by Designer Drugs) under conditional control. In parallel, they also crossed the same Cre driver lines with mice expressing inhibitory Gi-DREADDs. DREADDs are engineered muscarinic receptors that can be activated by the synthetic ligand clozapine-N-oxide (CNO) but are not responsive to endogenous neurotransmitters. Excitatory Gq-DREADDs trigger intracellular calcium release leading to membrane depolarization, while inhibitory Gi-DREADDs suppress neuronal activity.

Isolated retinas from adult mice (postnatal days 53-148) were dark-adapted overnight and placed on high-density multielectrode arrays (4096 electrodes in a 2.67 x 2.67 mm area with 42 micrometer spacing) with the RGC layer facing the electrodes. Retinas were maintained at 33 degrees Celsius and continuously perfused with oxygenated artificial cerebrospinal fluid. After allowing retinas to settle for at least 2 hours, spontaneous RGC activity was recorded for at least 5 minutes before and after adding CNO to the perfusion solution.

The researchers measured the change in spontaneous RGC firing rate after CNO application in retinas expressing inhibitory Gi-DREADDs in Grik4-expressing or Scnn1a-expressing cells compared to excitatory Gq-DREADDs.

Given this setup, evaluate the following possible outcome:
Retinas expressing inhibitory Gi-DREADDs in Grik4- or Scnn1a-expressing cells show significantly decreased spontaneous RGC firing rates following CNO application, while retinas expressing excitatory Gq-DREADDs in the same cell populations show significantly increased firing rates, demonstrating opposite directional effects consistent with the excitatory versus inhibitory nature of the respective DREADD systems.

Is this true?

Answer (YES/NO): NO